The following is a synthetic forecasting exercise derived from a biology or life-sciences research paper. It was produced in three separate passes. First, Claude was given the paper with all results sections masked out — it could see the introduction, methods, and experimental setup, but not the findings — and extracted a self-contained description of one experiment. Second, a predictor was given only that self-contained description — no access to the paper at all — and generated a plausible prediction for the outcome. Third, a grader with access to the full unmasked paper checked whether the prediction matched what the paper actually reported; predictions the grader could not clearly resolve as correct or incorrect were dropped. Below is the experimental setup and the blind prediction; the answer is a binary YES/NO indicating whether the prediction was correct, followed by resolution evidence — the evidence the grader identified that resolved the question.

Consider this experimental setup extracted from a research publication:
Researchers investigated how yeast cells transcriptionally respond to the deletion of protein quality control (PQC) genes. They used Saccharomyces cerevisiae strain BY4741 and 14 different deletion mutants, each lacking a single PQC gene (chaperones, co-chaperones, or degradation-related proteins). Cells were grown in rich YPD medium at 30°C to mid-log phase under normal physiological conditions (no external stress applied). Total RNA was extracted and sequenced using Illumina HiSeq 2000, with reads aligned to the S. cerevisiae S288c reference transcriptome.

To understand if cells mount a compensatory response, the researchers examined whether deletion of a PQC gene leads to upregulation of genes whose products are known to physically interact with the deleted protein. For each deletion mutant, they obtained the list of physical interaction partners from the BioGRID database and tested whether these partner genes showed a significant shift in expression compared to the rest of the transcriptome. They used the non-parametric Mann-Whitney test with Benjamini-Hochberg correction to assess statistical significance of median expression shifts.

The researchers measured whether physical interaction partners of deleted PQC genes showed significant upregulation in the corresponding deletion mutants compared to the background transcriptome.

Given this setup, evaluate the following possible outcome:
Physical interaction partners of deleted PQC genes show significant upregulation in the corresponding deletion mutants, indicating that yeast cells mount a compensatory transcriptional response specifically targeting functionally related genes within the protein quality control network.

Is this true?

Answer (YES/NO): YES